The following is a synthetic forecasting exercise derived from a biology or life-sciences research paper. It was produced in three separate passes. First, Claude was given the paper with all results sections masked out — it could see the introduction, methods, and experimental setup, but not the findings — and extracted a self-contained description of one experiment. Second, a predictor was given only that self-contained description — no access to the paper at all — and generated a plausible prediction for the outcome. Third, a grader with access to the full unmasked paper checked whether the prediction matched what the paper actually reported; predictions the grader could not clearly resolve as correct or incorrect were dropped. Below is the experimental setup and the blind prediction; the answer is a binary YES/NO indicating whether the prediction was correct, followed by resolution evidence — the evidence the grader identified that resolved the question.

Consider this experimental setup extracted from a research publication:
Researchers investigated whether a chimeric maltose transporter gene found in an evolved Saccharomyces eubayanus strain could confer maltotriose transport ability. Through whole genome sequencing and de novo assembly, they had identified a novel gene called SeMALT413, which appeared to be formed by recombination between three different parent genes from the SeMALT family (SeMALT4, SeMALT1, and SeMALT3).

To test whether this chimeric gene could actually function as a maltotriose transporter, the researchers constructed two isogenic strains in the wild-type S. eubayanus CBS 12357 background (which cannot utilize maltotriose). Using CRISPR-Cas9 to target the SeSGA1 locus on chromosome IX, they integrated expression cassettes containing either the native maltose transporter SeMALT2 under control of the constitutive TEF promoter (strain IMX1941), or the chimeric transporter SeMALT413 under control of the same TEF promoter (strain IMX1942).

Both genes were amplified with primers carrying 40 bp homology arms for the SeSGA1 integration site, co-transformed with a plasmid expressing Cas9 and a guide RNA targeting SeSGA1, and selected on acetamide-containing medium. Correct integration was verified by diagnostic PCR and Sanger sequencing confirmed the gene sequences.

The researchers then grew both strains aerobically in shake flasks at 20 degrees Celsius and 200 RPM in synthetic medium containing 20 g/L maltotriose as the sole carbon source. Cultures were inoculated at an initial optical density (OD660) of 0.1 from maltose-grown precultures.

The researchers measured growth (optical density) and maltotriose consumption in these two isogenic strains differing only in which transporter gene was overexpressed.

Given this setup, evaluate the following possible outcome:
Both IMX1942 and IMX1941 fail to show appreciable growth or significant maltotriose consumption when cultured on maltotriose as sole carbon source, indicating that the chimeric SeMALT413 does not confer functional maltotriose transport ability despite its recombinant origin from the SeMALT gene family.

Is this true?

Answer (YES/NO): NO